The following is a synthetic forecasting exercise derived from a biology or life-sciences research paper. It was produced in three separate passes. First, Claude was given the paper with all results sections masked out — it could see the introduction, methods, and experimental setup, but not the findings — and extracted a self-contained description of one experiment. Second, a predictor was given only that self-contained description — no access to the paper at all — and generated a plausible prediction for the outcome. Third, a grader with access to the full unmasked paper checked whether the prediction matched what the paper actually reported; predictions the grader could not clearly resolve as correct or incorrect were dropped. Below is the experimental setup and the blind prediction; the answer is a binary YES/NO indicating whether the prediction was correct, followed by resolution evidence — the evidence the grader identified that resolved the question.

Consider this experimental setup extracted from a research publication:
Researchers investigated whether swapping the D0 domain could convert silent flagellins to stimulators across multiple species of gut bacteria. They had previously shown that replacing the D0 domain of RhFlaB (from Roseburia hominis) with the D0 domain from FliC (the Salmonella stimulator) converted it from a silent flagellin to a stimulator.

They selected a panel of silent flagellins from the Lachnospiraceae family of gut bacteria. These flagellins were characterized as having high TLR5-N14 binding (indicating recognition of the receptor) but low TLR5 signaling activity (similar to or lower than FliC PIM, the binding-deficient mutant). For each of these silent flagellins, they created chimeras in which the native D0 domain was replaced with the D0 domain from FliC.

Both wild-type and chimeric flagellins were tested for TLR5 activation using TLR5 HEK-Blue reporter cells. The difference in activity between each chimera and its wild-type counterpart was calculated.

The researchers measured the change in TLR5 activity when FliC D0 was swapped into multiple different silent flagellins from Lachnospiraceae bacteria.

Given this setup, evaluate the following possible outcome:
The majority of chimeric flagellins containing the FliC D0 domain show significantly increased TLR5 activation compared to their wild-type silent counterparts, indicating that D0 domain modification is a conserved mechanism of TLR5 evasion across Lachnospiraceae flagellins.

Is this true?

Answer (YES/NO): YES